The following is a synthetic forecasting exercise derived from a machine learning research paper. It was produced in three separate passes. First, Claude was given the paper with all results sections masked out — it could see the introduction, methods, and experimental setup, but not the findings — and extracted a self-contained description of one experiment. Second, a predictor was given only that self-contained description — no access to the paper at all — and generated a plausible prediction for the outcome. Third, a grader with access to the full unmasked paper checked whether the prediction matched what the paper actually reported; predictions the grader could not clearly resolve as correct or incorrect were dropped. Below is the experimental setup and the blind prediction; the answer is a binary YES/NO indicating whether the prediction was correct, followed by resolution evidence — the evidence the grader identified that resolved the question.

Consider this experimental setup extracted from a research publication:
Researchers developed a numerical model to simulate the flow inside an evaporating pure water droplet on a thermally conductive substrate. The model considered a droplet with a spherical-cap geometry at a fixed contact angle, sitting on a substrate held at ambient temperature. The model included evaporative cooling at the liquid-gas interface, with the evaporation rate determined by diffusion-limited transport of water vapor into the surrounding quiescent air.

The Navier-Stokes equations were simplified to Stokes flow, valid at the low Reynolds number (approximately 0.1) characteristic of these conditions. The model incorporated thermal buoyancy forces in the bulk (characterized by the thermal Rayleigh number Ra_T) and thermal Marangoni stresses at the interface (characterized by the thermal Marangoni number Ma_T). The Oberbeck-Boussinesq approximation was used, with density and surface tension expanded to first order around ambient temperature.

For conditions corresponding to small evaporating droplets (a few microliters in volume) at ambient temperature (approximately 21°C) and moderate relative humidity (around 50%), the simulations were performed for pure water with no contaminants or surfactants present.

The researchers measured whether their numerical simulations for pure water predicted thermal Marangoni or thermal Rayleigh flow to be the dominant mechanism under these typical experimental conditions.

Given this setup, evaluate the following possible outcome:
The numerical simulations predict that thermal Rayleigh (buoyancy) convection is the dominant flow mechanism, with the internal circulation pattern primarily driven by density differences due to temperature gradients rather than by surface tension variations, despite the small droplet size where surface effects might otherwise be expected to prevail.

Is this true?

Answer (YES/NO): NO